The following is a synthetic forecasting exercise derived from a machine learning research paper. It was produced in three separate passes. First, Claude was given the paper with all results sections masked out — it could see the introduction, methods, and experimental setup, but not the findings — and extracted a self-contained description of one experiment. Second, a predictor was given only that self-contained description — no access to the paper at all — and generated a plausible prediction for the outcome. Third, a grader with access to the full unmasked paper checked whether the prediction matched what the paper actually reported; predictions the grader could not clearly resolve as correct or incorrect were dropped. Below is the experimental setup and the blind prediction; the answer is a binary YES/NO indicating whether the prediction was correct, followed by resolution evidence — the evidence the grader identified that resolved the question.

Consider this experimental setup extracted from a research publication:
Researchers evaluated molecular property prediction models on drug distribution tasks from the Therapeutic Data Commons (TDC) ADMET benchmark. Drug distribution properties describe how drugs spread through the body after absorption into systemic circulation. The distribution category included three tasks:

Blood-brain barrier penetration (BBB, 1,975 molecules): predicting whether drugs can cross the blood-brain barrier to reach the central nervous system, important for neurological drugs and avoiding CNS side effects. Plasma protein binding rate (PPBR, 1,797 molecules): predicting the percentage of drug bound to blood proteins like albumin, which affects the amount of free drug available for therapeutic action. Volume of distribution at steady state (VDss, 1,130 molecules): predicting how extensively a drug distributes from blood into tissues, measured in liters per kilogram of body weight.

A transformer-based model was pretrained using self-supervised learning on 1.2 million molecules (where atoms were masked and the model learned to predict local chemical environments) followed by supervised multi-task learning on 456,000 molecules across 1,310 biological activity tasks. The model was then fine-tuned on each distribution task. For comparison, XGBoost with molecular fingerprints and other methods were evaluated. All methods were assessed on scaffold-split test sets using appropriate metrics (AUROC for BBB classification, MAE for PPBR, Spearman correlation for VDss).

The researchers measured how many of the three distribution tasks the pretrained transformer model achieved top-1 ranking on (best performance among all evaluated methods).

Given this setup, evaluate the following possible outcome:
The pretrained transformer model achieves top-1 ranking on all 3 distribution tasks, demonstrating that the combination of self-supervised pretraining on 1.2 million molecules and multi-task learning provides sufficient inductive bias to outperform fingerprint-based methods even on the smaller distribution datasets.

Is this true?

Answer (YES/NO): NO